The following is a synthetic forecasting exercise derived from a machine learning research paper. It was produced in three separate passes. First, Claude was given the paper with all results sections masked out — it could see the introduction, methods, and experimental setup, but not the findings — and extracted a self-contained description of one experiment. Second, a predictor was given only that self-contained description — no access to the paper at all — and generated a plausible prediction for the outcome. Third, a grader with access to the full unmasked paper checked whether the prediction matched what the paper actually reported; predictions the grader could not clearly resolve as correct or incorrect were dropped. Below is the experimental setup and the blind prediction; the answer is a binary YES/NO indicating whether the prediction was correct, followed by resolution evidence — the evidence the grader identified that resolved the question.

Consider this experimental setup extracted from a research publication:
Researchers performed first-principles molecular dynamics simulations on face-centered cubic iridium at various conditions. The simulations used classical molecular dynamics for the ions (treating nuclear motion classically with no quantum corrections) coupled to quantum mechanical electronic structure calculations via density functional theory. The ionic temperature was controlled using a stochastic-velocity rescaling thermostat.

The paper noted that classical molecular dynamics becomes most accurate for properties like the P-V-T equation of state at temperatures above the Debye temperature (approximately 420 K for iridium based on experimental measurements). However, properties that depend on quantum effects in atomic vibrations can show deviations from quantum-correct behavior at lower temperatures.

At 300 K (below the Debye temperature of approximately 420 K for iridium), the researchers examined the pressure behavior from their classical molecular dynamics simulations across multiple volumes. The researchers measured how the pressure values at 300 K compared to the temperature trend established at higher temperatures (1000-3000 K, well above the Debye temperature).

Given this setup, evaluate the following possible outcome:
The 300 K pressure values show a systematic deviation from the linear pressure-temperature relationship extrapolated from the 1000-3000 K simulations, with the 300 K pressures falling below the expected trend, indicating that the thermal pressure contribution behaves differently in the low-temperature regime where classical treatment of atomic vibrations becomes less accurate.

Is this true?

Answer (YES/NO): NO